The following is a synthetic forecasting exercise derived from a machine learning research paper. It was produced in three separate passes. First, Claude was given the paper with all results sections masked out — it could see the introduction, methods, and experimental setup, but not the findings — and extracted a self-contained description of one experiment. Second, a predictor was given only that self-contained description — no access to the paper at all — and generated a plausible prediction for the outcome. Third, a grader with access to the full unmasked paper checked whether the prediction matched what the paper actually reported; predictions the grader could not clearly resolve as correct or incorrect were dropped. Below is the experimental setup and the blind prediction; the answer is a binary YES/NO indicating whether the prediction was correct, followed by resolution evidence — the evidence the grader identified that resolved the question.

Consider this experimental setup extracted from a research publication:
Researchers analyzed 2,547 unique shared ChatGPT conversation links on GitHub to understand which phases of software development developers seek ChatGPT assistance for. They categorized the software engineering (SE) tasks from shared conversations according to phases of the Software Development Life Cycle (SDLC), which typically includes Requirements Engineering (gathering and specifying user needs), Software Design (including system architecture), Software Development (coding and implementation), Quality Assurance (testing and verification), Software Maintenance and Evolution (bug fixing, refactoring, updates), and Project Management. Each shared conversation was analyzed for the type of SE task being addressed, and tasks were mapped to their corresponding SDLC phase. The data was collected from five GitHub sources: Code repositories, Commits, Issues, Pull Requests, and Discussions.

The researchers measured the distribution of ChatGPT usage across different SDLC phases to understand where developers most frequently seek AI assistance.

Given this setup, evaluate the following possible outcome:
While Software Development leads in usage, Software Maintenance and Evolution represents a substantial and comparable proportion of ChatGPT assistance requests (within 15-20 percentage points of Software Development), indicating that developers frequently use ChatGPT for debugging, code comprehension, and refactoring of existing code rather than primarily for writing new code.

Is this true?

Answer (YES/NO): NO